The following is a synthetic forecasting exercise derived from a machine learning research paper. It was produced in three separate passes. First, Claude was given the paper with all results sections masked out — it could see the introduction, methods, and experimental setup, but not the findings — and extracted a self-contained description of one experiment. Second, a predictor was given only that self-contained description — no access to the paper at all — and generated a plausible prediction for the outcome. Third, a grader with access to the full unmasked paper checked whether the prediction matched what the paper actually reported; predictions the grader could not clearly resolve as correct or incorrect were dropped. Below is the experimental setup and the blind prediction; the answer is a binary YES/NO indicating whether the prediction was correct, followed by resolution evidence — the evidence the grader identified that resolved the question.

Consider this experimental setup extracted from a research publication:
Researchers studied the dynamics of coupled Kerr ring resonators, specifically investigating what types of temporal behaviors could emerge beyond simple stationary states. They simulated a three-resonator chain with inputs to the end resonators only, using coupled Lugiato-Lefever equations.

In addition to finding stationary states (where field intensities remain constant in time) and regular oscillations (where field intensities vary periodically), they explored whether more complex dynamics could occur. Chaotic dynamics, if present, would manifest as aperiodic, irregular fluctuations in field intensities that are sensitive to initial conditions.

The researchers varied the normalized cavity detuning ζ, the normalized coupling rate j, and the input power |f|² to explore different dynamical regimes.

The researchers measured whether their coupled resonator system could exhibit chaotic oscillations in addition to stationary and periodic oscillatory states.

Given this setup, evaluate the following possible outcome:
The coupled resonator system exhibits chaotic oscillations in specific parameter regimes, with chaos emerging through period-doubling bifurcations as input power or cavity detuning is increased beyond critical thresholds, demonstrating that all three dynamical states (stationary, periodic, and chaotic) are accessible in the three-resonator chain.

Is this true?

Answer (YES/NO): NO